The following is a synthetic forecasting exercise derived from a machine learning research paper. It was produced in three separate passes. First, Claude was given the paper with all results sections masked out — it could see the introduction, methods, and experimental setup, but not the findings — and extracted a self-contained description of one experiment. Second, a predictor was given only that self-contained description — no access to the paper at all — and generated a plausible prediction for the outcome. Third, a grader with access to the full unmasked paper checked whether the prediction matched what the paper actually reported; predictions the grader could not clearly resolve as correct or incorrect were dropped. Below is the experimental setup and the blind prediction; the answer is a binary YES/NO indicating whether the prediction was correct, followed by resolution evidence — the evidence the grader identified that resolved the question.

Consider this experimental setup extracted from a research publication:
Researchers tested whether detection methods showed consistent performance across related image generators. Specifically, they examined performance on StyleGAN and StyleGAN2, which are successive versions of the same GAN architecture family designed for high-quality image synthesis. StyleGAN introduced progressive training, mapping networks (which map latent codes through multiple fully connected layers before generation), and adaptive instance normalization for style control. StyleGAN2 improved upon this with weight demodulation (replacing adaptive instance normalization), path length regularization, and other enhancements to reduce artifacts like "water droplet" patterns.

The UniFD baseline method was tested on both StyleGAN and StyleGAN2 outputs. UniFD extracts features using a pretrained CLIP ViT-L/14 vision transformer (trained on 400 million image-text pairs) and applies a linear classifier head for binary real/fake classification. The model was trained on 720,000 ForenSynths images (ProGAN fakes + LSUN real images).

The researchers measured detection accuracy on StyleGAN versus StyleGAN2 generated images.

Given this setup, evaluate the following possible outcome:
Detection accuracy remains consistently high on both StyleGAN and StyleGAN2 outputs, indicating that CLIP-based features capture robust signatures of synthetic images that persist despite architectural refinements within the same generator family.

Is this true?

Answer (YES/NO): NO